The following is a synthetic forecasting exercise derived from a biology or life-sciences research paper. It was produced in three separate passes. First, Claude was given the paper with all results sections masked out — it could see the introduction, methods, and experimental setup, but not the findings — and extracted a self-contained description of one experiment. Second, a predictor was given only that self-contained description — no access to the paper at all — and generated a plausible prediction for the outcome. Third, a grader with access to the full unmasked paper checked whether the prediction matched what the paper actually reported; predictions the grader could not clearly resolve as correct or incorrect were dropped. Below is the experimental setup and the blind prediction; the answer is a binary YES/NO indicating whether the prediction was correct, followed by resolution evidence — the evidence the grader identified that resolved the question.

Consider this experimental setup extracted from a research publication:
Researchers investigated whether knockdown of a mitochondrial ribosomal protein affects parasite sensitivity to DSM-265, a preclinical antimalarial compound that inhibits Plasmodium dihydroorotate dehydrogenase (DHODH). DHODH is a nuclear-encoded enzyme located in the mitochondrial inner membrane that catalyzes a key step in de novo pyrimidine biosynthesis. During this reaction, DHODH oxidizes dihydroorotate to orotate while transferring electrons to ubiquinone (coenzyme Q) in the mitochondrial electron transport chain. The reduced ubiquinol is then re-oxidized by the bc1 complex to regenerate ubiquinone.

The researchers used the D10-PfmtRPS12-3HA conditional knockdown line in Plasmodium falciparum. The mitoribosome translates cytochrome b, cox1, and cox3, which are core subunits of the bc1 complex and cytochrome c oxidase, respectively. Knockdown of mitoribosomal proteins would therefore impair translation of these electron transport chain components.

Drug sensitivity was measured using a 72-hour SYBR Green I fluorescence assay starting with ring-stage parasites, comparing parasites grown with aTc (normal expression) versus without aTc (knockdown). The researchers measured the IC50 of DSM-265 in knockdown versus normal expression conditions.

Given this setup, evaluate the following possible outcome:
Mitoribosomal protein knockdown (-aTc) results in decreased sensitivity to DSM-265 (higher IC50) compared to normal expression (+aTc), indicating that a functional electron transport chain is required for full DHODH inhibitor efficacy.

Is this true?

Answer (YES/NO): NO